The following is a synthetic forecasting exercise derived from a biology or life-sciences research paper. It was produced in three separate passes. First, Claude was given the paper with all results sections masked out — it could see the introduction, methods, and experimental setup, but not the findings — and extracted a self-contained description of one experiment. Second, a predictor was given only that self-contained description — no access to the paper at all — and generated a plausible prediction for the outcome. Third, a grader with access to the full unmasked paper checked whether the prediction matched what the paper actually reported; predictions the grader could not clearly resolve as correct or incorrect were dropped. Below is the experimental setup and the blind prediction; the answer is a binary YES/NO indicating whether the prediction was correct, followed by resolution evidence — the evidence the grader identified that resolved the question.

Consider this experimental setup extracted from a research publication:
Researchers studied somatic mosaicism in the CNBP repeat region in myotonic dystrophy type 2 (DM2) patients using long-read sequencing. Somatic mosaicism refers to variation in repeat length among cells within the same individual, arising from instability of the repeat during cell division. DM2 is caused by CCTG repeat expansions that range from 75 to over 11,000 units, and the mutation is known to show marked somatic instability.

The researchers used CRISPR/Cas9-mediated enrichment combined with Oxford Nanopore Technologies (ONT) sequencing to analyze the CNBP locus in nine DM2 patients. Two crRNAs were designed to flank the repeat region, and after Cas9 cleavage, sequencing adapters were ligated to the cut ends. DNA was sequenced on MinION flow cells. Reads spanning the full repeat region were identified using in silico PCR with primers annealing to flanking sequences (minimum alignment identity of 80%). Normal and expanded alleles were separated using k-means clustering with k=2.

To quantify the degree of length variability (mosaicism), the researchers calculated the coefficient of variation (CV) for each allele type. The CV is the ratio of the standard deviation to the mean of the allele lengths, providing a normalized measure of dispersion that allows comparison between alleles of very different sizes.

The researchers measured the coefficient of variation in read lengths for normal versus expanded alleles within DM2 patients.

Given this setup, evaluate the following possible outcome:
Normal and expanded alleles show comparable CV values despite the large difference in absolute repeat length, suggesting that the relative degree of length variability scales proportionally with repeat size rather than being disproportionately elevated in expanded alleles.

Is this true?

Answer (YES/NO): NO